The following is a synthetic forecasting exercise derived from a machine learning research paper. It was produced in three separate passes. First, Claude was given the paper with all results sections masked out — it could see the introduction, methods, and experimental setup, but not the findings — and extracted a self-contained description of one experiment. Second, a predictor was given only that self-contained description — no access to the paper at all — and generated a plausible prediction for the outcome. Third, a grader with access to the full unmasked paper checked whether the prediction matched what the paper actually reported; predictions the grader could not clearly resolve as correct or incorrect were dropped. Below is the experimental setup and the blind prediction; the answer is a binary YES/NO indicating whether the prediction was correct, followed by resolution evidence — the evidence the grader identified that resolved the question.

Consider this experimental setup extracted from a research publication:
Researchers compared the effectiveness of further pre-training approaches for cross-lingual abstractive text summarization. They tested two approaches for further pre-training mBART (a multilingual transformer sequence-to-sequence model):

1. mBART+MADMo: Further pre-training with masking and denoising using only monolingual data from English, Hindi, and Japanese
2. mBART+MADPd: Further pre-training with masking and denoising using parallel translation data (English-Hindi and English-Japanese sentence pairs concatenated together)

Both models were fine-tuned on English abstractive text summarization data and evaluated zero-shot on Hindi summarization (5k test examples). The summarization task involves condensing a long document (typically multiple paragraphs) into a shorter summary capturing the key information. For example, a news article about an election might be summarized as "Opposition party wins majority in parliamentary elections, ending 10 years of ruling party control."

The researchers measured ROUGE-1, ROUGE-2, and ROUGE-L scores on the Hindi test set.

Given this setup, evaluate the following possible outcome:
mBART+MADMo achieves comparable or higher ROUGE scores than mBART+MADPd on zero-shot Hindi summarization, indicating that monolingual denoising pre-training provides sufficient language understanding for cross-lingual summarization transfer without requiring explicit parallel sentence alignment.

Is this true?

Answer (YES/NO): YES